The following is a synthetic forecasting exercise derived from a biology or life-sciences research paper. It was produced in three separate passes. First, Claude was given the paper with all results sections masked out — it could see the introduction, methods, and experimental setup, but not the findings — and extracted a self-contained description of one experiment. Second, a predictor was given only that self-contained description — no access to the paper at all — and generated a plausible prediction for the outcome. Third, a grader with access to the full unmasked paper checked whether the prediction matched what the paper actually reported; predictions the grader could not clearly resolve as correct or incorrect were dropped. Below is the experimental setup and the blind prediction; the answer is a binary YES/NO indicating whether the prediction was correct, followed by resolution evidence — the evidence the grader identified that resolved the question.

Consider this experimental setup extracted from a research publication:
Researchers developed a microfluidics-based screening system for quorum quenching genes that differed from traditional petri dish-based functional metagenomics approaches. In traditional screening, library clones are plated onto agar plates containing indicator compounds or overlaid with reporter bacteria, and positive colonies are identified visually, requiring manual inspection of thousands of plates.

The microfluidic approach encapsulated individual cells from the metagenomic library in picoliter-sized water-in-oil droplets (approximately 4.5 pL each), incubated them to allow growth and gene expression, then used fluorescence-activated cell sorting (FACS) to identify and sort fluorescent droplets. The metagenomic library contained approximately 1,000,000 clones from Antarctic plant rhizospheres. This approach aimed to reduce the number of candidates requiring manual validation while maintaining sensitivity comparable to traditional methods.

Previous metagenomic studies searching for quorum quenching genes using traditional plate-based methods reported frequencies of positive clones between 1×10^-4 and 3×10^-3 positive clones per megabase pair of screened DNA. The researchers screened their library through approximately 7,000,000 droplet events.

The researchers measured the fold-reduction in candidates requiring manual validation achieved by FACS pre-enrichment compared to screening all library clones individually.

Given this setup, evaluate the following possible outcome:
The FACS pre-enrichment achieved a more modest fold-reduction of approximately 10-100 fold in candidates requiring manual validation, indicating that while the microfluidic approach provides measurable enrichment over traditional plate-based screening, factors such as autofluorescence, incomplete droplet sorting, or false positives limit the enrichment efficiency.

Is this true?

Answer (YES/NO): NO